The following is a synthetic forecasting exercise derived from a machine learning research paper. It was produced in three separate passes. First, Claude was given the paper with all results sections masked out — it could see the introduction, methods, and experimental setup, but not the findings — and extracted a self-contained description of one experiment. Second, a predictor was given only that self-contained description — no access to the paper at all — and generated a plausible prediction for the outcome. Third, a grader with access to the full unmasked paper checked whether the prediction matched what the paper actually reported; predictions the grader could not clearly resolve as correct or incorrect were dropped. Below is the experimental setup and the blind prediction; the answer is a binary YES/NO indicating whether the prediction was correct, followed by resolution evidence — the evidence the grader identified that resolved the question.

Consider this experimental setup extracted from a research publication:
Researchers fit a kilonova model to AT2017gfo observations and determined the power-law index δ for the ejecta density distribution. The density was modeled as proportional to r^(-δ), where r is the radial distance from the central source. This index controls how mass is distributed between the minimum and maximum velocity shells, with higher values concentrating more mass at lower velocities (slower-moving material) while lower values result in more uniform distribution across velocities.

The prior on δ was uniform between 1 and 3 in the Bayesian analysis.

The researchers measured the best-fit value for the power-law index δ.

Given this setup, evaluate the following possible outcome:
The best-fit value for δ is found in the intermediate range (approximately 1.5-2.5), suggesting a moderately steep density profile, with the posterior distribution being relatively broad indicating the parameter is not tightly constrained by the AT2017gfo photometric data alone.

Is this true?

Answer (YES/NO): NO